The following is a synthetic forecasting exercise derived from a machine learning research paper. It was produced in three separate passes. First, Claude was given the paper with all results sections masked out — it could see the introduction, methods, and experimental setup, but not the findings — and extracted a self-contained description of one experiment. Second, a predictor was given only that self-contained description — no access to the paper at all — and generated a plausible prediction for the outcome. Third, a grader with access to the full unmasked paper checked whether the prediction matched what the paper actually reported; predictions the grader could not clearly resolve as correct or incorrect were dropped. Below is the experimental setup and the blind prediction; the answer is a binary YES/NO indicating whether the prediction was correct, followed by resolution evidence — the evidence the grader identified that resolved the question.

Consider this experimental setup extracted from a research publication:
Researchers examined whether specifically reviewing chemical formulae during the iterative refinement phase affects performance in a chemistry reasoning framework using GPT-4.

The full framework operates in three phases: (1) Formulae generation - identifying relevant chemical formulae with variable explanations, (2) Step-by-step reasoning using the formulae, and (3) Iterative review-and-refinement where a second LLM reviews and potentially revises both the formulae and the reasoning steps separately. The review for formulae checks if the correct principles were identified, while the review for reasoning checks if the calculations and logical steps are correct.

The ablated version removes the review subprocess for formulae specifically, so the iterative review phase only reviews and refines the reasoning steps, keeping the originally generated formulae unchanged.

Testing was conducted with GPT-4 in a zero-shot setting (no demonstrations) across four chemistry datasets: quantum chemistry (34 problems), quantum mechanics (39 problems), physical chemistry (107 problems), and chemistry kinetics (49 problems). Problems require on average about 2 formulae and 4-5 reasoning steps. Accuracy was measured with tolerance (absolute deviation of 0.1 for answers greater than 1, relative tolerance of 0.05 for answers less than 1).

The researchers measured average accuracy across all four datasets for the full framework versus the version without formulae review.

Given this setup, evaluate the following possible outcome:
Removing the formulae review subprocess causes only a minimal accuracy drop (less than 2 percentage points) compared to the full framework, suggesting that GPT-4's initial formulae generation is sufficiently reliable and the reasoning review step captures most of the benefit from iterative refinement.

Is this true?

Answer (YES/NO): NO